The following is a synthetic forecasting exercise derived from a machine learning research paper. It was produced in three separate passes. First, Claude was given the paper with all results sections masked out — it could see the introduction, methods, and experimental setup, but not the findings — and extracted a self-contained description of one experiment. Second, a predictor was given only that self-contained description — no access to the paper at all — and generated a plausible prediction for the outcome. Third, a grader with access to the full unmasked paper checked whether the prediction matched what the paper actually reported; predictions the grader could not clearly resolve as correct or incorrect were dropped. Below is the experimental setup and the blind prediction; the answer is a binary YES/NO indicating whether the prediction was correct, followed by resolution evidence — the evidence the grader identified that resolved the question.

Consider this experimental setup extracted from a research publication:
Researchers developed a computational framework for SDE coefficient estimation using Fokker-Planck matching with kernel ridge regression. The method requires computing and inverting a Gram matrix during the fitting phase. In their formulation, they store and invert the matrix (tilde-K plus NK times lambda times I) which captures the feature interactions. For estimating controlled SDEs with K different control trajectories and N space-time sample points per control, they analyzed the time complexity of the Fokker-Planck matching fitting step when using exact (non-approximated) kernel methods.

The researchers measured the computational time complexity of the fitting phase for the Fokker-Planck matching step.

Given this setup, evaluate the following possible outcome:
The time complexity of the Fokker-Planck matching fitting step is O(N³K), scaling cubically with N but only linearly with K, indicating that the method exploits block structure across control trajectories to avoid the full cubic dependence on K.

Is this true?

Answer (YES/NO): NO